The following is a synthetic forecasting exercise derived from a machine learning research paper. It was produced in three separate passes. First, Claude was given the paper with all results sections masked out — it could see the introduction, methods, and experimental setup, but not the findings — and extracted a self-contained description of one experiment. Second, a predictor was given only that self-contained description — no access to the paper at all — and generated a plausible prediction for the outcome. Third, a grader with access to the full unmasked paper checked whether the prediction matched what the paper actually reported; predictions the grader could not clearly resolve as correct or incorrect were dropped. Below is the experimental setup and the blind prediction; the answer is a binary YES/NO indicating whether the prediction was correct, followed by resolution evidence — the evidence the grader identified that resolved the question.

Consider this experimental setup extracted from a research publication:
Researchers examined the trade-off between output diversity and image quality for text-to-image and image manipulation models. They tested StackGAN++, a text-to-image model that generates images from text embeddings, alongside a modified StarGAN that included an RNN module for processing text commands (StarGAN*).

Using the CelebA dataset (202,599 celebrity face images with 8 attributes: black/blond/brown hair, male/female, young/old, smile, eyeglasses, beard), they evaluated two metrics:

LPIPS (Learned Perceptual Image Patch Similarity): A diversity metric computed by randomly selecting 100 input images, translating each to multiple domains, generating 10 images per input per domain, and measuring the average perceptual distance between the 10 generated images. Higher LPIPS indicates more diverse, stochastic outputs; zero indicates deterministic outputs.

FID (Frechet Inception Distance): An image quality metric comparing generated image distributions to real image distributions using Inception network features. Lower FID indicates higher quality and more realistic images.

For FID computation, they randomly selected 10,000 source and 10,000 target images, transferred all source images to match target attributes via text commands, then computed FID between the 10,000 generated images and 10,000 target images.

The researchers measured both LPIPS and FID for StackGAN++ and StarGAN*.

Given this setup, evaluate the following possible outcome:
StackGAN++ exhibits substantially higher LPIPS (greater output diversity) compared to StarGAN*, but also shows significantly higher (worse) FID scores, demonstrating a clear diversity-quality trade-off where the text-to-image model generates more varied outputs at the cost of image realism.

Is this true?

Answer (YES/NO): YES